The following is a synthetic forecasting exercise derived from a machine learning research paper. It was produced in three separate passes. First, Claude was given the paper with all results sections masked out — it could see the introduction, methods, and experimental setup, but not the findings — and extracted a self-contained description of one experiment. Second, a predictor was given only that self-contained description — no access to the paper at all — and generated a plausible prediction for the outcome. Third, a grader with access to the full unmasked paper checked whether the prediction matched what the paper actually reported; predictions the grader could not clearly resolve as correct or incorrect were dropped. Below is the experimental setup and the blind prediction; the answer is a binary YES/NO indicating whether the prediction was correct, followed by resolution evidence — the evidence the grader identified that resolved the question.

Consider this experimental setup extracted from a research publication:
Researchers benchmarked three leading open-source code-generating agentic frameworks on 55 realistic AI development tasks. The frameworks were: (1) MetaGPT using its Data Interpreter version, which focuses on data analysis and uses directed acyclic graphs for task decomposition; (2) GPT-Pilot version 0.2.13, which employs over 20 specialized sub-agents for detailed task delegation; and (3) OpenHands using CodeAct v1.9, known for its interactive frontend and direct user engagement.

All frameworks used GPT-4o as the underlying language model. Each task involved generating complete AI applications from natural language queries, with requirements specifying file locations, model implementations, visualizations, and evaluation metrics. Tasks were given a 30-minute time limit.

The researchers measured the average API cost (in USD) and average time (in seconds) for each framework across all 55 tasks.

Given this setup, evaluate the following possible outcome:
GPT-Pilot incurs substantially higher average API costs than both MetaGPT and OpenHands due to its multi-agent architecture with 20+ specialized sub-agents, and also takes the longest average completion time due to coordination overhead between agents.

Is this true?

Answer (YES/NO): NO